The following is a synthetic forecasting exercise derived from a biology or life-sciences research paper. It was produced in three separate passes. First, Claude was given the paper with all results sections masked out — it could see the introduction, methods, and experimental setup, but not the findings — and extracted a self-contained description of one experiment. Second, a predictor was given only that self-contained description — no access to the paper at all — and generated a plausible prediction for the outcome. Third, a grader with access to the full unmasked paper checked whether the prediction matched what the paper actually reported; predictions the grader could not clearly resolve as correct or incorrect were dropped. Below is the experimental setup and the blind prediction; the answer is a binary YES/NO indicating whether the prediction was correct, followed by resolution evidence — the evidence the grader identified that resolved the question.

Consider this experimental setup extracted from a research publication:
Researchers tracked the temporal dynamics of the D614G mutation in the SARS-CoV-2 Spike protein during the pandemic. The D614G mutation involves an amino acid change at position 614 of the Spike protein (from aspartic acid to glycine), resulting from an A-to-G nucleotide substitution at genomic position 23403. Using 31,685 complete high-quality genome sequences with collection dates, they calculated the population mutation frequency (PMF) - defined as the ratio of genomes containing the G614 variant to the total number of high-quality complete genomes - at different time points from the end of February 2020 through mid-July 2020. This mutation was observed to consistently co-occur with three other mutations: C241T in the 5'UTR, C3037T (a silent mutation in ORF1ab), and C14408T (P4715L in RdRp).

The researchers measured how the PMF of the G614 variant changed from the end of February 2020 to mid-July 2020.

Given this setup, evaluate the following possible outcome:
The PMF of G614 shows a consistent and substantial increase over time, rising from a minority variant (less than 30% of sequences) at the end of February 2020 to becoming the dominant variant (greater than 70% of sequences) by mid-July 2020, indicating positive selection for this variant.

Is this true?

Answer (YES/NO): YES